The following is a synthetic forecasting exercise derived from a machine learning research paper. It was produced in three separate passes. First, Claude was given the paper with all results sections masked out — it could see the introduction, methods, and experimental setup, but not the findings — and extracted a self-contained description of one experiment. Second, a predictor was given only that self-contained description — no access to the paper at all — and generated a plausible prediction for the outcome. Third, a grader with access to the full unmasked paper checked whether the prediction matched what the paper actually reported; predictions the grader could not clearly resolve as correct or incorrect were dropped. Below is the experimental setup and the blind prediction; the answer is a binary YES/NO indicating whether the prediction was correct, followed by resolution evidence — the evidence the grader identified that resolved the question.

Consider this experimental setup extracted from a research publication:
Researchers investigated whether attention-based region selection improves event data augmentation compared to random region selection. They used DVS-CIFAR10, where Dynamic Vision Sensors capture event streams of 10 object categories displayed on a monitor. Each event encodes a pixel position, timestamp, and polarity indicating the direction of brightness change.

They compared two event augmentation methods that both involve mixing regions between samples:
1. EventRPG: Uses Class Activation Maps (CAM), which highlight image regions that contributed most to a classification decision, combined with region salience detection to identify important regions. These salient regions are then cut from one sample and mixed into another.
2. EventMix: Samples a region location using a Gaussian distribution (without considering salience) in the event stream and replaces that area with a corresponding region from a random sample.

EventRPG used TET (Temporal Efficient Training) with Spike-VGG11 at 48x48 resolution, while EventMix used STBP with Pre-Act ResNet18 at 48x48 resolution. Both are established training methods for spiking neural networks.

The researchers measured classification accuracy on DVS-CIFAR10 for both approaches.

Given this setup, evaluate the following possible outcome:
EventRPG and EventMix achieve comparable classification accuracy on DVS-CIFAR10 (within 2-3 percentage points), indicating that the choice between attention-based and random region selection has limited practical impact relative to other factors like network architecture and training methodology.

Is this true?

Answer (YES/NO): NO